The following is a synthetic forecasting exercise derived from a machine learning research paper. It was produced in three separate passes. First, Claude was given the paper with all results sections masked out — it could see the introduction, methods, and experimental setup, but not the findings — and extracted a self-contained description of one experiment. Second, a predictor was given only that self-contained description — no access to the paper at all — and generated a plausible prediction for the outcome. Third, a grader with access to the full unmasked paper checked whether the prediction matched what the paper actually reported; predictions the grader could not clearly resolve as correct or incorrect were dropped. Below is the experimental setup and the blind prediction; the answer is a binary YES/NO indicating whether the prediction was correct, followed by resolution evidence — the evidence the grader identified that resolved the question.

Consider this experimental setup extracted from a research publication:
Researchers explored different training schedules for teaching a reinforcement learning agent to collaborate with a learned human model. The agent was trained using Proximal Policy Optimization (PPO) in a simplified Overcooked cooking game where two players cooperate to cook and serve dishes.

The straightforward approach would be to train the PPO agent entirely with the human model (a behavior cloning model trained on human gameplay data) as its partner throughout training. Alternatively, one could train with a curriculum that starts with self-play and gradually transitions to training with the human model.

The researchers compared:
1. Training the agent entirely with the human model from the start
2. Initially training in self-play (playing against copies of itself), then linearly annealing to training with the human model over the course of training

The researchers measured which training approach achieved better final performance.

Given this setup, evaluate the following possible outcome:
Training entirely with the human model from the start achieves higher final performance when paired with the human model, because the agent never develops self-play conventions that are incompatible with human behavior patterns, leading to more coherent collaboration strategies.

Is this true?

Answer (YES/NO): NO